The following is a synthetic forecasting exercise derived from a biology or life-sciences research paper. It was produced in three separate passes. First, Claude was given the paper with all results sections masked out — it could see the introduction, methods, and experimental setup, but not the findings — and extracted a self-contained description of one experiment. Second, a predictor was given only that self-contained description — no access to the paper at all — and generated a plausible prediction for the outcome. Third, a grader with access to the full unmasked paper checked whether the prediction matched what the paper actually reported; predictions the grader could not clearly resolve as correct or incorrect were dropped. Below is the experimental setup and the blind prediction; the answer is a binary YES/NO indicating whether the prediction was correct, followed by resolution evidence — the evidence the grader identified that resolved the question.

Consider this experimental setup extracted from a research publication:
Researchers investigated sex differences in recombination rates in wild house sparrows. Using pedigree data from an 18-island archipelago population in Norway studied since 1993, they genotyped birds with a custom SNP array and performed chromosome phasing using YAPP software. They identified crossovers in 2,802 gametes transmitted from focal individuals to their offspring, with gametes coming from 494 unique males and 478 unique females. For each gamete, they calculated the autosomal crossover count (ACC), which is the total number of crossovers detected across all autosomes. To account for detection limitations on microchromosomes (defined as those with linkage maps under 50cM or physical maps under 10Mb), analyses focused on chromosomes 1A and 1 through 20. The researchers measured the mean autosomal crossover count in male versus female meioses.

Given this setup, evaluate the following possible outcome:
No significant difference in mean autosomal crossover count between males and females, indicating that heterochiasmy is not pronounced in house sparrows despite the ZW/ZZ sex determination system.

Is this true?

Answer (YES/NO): NO